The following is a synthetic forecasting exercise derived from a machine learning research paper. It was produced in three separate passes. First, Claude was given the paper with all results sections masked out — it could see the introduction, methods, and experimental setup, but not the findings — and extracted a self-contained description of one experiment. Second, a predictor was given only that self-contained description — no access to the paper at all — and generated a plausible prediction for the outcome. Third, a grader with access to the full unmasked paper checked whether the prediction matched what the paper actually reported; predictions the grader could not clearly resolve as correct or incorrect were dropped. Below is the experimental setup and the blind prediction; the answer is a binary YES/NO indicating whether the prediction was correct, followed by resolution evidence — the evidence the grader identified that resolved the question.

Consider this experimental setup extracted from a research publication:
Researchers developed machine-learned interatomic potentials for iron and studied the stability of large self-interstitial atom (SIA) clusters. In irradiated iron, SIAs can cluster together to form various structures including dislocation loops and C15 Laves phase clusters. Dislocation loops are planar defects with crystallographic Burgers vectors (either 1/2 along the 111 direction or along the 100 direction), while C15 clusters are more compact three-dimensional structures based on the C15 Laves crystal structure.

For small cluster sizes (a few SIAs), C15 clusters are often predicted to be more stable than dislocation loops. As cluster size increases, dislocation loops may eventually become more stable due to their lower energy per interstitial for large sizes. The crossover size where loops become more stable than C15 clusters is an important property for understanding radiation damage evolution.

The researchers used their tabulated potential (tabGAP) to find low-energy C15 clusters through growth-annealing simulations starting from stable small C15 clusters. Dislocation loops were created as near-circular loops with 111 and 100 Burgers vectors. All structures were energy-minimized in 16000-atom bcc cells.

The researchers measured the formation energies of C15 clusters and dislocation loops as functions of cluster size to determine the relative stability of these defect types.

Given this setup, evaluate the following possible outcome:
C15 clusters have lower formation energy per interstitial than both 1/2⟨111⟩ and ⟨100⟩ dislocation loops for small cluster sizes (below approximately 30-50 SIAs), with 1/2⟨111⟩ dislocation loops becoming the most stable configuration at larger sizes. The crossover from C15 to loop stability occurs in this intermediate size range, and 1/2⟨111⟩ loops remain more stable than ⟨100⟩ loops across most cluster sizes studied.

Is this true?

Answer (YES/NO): NO